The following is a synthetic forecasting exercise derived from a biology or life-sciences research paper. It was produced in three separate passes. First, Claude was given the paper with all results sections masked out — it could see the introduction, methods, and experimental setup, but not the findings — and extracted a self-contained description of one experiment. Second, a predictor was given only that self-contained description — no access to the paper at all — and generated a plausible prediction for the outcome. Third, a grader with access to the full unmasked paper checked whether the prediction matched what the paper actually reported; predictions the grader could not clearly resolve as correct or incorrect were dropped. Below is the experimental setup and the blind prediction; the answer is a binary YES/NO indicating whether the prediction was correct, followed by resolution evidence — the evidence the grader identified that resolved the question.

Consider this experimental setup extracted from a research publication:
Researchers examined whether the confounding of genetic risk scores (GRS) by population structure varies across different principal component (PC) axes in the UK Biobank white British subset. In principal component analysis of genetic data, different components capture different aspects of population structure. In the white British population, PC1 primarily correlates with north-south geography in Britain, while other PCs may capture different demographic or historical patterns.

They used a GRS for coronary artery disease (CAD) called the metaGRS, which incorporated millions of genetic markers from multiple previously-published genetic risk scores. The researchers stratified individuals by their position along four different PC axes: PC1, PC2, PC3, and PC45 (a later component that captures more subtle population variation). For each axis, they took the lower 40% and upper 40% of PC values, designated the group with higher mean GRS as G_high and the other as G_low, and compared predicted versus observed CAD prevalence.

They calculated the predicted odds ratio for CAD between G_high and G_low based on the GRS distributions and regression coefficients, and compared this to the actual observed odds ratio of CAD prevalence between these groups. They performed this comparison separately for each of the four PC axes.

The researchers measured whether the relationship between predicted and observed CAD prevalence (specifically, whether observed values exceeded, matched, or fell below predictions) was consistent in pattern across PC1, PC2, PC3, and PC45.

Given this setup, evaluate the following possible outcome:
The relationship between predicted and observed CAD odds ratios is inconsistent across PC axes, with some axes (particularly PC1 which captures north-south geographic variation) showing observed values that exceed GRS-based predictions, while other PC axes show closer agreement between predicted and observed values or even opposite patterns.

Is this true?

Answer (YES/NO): YES